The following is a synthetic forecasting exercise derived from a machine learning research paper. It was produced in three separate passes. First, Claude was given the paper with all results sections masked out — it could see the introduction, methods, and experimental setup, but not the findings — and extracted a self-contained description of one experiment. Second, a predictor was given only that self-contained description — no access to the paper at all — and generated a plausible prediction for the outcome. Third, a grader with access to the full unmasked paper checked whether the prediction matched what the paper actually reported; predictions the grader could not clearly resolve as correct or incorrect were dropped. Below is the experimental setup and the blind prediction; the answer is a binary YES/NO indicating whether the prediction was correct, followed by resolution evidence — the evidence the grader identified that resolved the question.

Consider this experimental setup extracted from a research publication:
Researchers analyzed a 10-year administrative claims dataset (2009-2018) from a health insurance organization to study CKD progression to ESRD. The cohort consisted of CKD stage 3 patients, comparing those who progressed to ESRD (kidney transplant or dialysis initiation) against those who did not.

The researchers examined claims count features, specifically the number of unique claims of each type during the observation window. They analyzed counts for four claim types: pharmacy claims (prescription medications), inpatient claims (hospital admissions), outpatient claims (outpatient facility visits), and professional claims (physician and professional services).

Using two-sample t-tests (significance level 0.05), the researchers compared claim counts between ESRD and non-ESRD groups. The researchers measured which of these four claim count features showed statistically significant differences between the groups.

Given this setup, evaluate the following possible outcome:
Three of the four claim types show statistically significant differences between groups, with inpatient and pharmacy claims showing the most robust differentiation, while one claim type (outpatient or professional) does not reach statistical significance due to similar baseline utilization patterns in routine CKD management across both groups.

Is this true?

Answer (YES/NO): NO